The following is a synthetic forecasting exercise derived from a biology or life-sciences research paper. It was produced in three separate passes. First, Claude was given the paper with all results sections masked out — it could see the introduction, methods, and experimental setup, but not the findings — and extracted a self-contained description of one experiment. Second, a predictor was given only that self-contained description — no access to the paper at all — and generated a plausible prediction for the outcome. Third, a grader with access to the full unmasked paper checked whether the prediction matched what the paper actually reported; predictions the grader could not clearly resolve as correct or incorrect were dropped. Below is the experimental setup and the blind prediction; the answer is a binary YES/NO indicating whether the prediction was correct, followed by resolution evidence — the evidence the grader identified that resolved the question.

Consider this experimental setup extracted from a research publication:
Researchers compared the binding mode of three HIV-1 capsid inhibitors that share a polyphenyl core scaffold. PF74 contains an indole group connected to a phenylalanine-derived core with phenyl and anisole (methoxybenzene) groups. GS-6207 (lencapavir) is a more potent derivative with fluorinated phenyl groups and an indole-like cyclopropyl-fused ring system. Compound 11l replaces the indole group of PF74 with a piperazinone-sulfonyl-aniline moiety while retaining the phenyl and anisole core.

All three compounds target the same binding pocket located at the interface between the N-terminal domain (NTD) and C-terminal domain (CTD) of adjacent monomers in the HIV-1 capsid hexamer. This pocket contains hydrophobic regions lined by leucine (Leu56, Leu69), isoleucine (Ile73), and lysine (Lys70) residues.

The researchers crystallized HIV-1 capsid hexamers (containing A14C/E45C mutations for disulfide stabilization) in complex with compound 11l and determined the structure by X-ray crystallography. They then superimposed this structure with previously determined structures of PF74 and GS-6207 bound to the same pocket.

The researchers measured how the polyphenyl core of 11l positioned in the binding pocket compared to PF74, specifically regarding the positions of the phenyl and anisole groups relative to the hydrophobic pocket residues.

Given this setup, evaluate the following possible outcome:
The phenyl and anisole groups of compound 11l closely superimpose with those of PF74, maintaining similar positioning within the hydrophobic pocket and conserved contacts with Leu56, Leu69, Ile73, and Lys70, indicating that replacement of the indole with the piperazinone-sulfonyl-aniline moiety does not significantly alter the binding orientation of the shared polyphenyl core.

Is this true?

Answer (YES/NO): YES